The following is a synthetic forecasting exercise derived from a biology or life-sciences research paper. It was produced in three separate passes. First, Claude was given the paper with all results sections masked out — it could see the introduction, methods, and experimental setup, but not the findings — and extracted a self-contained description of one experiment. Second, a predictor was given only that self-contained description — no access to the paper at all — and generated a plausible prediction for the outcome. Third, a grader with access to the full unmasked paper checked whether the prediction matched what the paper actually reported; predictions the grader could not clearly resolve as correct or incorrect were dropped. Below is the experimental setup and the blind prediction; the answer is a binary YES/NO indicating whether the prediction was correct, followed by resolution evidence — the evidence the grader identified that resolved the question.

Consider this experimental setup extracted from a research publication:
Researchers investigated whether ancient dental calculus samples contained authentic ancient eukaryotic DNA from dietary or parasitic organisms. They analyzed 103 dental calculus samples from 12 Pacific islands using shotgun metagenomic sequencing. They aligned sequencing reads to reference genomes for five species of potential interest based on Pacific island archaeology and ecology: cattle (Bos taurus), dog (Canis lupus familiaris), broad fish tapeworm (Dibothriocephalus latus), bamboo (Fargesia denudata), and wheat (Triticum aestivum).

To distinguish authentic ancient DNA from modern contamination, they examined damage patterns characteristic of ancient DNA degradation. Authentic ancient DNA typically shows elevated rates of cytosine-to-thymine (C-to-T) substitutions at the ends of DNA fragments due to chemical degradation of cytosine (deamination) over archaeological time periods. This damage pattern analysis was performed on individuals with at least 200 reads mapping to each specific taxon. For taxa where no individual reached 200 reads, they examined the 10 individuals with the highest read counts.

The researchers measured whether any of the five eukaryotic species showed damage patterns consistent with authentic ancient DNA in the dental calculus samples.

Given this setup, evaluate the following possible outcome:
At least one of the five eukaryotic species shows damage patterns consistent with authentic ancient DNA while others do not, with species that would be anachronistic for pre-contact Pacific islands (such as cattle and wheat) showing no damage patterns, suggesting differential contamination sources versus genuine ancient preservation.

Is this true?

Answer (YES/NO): NO